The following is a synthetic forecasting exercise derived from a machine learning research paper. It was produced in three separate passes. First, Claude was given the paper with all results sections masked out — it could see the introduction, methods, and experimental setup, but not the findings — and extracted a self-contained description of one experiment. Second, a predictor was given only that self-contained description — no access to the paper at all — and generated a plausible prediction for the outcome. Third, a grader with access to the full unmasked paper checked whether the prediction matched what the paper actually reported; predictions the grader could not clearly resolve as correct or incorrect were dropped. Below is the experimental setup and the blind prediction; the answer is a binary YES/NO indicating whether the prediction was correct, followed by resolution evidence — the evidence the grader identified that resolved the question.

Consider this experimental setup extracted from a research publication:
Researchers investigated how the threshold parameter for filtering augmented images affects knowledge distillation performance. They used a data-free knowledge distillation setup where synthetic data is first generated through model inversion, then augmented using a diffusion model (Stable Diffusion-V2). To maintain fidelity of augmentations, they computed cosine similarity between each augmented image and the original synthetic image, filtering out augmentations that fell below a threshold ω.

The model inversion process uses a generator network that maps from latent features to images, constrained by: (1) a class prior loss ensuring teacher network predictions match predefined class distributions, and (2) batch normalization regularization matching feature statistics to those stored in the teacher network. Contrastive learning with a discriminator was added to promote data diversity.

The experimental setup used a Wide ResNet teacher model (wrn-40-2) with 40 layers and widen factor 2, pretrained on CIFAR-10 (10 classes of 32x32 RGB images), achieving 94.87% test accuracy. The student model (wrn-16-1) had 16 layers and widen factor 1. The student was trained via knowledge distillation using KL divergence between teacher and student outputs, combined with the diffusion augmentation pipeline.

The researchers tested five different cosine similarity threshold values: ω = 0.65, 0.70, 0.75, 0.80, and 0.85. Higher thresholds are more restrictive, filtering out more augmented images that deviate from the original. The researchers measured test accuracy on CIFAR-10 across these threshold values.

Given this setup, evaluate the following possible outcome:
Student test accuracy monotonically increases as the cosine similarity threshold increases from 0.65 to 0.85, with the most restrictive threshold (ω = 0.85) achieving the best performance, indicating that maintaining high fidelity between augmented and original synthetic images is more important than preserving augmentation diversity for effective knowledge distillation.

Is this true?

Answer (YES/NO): NO